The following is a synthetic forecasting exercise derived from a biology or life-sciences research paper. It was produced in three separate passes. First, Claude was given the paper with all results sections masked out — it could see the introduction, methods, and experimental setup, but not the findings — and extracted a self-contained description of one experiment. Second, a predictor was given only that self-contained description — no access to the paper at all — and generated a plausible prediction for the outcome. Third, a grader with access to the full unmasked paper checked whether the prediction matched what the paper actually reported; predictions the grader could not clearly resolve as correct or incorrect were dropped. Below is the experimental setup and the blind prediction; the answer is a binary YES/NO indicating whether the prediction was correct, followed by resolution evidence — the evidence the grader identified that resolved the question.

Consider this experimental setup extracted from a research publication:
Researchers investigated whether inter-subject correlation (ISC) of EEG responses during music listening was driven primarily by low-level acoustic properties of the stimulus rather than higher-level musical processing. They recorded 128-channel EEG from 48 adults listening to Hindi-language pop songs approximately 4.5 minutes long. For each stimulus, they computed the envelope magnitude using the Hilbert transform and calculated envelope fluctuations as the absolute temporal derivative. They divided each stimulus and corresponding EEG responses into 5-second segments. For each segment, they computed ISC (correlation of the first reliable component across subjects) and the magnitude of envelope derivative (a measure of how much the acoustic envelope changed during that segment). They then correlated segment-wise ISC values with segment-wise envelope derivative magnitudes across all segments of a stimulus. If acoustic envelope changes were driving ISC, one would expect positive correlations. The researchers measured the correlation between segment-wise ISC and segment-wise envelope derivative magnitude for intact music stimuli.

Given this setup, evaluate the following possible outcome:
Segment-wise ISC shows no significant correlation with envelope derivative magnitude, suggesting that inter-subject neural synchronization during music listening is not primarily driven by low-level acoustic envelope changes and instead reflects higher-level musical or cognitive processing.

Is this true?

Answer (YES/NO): YES